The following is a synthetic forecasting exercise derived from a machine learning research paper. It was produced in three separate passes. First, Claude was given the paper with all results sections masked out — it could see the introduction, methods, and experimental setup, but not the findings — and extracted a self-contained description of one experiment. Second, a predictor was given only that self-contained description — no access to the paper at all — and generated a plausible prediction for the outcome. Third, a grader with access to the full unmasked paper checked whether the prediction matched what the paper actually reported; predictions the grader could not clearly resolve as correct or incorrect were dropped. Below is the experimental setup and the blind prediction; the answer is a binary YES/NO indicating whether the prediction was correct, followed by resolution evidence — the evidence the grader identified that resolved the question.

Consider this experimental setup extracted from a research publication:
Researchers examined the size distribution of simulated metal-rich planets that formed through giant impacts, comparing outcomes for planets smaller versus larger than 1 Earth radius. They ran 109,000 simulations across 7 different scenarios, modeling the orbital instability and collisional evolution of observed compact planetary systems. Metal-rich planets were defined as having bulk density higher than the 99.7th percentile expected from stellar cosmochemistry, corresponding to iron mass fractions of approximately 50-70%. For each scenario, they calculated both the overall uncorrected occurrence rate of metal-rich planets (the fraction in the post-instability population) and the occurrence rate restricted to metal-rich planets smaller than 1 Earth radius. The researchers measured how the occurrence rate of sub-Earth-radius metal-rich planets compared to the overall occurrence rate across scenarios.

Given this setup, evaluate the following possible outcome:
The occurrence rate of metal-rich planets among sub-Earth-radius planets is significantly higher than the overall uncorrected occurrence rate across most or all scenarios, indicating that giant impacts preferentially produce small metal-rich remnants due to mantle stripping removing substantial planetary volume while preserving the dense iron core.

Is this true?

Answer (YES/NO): YES